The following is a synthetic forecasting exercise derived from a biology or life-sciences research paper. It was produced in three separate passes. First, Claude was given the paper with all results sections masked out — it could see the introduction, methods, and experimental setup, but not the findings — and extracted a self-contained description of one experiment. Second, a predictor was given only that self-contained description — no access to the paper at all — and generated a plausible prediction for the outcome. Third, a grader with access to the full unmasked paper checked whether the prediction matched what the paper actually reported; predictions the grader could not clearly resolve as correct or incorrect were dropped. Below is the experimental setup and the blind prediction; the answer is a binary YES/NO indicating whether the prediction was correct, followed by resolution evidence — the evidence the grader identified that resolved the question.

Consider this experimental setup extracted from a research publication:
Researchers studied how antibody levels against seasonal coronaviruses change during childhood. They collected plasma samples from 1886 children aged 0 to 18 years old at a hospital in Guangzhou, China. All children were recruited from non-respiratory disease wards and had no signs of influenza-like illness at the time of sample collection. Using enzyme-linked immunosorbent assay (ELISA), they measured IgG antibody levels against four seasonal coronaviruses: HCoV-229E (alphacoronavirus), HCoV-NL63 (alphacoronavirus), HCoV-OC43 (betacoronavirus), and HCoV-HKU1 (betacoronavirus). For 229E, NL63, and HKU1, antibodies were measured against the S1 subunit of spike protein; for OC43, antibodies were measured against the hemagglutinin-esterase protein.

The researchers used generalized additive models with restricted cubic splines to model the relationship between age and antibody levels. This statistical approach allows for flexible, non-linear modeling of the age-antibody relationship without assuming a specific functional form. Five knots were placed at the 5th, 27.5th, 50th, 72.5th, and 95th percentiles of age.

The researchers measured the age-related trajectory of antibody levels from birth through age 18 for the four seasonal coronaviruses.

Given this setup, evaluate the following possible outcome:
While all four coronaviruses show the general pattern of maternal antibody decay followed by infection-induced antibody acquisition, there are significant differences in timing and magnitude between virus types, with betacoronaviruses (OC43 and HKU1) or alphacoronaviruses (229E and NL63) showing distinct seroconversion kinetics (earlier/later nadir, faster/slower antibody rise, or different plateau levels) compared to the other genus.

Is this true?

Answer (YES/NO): NO